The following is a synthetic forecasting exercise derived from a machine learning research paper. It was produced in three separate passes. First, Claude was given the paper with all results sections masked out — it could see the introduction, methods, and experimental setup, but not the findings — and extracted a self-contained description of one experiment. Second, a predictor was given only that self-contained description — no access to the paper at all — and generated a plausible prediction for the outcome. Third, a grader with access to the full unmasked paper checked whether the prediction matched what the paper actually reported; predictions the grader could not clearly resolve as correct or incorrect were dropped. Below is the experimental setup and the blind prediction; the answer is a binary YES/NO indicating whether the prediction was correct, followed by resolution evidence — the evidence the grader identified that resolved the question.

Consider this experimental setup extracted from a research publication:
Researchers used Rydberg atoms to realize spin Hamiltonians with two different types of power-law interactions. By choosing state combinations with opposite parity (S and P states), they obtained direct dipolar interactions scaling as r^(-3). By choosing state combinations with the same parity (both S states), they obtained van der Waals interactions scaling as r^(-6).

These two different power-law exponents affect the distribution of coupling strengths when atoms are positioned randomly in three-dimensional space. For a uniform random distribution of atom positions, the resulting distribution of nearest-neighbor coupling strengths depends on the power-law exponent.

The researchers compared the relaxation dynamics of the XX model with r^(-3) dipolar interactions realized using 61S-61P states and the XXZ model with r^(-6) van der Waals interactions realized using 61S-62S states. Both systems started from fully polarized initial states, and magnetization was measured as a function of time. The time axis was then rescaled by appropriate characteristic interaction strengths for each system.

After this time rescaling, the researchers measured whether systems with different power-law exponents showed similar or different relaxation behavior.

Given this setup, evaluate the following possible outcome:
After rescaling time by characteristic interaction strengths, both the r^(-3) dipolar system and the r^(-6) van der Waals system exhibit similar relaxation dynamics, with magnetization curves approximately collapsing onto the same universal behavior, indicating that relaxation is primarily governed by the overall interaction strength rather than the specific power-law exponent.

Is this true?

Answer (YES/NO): YES